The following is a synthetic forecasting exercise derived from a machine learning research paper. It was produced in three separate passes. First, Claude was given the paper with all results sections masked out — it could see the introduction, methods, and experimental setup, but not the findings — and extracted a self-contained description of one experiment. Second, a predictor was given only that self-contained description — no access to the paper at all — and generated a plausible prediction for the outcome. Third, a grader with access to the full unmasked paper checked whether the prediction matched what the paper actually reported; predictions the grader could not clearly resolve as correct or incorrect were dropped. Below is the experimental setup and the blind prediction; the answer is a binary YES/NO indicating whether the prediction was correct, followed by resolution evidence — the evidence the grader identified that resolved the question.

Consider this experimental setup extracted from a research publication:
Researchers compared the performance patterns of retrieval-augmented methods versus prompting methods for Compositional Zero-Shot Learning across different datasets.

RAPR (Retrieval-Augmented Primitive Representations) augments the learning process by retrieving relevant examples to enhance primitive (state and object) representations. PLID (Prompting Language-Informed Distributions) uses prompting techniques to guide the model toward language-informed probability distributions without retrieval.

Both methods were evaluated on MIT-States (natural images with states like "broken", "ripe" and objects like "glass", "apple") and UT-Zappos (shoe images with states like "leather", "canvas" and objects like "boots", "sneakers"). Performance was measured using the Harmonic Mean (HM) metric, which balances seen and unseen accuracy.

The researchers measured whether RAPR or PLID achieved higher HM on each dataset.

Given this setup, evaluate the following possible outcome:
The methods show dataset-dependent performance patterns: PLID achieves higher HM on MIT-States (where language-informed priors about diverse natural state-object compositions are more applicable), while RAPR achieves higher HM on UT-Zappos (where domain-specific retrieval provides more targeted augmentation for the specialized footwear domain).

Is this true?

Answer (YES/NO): NO